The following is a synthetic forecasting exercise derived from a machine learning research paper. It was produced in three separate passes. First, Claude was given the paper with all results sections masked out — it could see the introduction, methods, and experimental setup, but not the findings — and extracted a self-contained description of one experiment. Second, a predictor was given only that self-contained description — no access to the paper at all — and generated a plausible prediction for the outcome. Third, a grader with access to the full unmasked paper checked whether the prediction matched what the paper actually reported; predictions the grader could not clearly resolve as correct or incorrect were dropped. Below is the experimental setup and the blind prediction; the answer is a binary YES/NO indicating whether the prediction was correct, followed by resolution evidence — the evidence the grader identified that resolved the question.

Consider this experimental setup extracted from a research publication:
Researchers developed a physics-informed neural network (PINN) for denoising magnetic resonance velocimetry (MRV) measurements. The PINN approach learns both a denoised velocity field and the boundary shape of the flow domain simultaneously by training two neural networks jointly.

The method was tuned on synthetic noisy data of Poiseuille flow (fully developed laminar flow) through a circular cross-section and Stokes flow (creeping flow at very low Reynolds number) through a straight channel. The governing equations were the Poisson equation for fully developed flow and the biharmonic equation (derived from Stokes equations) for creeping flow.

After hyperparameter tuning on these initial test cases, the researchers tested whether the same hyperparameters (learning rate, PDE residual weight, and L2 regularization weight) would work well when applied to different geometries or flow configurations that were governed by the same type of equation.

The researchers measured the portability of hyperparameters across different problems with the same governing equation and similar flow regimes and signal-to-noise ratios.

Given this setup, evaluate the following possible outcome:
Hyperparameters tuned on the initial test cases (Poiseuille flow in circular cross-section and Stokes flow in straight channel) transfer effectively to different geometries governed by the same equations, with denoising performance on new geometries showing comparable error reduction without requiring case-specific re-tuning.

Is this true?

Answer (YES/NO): YES